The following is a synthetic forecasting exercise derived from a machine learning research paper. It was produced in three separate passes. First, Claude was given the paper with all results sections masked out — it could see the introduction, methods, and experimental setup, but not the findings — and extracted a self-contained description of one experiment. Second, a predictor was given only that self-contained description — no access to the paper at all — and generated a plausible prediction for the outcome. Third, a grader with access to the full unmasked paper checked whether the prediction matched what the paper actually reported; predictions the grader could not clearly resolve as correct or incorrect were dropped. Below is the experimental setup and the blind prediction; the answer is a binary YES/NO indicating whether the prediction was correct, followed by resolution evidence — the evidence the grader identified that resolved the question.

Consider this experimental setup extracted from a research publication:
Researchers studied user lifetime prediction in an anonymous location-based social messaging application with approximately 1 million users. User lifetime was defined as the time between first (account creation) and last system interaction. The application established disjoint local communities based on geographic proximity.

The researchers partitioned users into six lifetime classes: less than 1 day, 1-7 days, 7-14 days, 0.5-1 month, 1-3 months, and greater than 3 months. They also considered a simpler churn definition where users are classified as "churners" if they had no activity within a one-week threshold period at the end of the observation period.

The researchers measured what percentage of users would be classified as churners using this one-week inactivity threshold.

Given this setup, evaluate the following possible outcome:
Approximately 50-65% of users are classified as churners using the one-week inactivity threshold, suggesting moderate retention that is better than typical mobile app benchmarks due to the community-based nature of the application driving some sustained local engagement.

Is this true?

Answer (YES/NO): YES